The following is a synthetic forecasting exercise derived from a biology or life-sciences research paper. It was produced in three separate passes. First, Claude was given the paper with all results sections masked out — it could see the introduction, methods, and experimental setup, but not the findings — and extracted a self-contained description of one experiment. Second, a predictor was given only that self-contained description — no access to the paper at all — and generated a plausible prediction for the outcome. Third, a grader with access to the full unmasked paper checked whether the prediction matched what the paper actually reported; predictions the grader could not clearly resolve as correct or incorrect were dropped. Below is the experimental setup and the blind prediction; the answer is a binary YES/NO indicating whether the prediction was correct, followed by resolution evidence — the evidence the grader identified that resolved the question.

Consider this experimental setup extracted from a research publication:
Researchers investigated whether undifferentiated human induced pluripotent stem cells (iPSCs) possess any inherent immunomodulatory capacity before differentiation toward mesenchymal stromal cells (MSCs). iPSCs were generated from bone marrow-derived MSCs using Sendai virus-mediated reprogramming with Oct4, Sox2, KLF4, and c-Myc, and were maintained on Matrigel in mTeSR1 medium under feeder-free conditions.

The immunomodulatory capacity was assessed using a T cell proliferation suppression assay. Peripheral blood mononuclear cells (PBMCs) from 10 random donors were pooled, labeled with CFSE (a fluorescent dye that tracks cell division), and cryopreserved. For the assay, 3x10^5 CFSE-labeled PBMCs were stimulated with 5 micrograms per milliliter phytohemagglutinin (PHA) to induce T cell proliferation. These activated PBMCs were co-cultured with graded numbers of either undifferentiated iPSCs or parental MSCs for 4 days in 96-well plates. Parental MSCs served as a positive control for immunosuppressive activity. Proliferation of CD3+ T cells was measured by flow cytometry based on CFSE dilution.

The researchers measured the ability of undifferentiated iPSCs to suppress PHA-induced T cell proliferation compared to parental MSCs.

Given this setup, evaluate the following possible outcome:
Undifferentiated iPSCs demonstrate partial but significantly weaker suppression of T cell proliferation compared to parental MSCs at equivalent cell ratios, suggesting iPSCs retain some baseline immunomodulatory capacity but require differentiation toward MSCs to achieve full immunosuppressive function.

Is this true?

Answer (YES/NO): NO